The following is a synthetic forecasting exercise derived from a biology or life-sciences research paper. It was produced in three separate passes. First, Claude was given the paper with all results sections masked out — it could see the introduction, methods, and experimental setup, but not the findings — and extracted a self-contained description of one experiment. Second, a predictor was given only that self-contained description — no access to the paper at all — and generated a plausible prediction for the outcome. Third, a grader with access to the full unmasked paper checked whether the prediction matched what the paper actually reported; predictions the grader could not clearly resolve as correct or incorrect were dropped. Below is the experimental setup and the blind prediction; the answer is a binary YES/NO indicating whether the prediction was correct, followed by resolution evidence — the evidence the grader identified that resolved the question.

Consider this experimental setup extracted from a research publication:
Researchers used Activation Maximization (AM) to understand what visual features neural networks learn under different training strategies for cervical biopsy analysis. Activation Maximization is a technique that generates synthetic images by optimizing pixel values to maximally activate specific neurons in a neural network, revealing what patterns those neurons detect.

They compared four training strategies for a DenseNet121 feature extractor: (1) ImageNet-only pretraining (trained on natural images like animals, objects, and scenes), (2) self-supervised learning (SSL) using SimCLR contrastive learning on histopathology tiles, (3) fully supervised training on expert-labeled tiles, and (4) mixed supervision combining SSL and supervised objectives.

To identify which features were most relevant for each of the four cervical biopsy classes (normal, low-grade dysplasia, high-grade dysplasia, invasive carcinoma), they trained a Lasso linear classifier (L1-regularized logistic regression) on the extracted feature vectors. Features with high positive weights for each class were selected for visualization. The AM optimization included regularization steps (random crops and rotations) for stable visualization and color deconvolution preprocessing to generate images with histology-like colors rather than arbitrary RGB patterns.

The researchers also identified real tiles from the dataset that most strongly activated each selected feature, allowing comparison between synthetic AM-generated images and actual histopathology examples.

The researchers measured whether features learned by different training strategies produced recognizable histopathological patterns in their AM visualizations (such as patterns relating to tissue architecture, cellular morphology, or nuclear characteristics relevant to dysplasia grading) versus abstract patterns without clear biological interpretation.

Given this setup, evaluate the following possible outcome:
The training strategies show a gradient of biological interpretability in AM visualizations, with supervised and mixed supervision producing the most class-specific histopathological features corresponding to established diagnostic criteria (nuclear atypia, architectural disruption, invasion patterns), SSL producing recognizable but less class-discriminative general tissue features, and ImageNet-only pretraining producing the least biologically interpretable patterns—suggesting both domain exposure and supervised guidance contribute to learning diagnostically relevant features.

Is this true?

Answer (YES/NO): NO